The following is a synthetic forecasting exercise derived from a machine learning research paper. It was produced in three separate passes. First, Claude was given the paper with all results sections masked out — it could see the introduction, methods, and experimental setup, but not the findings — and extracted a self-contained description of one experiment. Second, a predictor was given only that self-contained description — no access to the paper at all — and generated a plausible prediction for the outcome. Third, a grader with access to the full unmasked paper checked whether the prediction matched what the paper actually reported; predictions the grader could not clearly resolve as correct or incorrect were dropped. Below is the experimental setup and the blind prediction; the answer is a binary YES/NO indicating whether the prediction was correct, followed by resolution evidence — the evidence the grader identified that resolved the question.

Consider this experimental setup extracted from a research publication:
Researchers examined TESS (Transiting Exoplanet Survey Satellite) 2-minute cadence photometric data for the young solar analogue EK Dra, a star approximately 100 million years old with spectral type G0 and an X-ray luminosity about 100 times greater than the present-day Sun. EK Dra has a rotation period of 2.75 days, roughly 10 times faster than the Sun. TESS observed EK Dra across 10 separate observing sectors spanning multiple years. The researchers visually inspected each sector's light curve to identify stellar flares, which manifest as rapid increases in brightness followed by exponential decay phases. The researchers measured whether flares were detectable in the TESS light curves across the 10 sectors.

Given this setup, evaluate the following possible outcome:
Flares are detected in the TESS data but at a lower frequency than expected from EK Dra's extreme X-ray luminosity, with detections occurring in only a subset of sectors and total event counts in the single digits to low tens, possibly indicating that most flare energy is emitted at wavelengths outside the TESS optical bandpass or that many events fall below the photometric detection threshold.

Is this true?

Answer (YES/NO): NO